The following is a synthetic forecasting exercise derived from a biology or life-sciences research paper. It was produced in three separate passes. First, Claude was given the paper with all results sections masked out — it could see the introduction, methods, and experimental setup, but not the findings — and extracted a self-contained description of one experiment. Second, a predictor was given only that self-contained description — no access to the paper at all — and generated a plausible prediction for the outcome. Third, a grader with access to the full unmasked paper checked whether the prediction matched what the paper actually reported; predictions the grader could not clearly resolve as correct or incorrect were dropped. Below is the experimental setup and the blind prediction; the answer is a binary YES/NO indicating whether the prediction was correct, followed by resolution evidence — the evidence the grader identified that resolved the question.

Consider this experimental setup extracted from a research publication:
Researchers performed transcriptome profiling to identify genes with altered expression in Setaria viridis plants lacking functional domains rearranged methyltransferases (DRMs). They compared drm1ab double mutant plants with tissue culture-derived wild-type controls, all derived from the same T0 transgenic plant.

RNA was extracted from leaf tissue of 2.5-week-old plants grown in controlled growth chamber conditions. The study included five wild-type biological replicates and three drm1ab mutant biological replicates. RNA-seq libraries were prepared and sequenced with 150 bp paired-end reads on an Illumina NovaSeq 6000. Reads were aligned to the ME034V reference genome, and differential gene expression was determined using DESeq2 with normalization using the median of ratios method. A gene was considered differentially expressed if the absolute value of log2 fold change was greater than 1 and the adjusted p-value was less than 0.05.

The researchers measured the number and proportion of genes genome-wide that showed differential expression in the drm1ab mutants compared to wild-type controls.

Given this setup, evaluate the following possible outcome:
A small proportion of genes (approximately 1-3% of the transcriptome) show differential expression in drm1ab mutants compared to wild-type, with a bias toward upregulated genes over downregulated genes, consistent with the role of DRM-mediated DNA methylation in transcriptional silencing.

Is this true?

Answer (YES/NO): YES